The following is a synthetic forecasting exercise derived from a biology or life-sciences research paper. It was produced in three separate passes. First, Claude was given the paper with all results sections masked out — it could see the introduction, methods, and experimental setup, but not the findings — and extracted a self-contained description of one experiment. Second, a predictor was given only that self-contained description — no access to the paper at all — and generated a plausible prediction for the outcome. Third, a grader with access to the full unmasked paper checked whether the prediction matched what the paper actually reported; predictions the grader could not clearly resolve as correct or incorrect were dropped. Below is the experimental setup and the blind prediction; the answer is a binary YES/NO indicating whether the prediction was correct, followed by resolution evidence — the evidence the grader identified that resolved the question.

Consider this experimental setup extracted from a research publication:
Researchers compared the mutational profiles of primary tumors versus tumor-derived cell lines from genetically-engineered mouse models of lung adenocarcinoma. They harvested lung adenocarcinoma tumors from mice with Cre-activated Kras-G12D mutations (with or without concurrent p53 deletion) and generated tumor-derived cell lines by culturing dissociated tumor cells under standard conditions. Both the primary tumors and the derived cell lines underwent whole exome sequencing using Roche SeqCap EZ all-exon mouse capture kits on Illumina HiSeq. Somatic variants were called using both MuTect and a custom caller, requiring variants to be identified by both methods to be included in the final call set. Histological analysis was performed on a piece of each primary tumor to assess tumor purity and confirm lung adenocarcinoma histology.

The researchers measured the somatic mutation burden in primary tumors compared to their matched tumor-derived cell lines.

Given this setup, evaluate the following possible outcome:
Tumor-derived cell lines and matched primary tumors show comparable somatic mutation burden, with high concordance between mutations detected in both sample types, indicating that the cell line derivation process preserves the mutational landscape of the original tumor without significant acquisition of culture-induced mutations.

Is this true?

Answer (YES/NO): NO